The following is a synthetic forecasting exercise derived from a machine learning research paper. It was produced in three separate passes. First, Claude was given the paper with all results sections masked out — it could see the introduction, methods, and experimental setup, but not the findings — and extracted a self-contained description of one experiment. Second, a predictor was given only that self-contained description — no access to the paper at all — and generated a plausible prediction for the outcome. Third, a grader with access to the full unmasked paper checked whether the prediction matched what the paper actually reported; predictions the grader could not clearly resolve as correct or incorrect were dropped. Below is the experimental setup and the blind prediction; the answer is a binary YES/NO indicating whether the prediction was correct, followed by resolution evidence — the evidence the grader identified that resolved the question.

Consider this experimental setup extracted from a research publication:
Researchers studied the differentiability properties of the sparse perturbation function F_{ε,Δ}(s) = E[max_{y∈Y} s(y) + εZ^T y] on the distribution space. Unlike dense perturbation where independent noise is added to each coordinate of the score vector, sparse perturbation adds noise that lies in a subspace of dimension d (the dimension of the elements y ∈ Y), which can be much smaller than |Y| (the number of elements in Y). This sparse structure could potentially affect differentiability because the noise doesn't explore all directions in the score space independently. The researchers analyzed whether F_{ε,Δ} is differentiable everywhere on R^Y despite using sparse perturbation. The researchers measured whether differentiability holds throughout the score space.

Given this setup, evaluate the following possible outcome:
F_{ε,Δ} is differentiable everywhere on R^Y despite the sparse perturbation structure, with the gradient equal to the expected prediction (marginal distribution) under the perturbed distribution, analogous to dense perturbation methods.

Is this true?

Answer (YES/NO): YES